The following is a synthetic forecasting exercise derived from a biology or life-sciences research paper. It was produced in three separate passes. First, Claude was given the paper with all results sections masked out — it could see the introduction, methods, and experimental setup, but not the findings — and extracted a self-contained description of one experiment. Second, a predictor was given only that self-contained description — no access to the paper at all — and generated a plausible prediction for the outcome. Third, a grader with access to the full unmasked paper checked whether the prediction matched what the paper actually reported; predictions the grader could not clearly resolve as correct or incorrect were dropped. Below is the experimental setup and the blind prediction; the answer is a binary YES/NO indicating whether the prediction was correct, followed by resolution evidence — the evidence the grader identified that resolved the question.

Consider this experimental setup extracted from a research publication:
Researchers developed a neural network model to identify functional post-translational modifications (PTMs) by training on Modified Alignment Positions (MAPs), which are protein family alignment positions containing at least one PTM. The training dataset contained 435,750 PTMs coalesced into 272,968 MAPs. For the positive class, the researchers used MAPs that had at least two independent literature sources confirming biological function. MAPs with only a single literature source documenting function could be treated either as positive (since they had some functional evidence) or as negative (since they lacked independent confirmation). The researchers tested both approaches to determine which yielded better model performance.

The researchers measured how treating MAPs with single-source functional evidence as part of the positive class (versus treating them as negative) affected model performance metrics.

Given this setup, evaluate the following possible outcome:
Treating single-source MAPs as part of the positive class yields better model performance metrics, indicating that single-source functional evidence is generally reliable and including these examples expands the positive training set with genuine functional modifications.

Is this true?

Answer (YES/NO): NO